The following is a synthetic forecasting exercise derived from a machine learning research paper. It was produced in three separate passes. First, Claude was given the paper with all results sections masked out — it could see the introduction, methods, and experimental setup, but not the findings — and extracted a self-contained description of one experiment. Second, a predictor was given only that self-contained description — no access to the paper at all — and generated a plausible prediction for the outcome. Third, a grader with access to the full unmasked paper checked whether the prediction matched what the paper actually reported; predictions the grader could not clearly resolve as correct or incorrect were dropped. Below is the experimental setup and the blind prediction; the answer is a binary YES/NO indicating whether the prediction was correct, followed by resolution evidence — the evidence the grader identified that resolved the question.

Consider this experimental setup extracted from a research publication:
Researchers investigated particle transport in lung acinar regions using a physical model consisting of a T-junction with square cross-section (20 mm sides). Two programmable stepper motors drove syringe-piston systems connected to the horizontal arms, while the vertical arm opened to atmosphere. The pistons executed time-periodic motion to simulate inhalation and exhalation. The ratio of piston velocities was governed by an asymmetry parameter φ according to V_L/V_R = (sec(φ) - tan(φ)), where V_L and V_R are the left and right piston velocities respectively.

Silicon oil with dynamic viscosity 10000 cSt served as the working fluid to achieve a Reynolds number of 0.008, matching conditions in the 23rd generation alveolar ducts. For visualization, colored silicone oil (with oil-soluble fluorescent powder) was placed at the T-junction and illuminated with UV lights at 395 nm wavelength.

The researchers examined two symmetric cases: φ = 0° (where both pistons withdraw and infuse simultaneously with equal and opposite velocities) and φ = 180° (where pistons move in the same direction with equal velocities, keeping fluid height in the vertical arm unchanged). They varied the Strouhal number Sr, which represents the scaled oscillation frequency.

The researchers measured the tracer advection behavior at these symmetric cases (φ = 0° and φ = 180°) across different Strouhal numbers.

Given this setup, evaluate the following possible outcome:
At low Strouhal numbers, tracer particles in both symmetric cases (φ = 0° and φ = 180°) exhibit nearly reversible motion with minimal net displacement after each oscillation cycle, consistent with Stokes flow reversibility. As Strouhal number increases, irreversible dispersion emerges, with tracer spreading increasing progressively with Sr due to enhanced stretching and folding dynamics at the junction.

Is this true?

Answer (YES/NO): NO